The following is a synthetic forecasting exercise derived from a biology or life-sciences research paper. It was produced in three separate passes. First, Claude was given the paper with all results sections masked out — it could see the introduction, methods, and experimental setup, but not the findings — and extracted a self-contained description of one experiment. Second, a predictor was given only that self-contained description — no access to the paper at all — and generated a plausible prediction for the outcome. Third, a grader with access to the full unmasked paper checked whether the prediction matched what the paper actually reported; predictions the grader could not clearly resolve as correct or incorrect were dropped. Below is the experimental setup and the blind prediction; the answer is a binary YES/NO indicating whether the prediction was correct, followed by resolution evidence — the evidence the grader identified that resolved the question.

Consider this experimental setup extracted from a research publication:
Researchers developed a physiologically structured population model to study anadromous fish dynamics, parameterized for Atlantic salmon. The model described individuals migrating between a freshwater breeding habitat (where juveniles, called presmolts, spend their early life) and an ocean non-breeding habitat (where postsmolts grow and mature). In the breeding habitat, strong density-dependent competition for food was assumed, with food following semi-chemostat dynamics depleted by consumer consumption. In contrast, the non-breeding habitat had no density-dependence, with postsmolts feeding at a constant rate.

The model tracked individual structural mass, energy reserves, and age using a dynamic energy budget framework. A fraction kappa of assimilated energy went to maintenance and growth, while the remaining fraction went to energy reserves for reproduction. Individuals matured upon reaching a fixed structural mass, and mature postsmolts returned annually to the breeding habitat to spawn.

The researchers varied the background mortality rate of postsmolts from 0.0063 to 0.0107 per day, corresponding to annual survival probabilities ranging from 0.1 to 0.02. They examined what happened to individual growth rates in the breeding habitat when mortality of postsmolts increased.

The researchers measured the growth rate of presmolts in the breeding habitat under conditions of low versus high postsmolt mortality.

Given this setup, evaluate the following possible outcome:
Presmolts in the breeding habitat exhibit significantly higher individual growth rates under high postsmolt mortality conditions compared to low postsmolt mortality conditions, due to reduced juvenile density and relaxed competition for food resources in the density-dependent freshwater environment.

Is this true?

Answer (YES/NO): YES